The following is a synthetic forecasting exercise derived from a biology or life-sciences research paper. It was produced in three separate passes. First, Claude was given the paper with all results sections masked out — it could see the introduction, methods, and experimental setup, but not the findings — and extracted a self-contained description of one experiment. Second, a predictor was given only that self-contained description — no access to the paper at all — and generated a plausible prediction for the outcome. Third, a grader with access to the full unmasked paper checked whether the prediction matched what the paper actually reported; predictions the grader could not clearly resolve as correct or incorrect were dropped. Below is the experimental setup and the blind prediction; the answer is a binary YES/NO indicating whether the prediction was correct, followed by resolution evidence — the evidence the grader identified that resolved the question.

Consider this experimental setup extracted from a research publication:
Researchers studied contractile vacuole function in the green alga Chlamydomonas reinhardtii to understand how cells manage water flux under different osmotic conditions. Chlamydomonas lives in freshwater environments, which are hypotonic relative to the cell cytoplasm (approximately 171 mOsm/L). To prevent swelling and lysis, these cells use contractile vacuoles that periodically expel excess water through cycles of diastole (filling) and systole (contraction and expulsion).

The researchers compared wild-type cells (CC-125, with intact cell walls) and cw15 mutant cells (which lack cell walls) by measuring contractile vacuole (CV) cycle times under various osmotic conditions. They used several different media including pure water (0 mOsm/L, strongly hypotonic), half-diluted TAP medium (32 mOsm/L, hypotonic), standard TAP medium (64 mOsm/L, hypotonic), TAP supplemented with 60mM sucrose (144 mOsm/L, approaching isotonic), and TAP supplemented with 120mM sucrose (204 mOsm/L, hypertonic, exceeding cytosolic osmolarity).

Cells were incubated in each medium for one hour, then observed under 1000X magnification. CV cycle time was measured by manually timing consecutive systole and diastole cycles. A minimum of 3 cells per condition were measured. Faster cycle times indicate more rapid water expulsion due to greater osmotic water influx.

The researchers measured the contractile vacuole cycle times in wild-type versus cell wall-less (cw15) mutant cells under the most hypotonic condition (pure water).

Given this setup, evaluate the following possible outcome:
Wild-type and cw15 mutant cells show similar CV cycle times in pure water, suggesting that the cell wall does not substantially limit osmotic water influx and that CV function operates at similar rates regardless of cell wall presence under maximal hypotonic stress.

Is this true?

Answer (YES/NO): NO